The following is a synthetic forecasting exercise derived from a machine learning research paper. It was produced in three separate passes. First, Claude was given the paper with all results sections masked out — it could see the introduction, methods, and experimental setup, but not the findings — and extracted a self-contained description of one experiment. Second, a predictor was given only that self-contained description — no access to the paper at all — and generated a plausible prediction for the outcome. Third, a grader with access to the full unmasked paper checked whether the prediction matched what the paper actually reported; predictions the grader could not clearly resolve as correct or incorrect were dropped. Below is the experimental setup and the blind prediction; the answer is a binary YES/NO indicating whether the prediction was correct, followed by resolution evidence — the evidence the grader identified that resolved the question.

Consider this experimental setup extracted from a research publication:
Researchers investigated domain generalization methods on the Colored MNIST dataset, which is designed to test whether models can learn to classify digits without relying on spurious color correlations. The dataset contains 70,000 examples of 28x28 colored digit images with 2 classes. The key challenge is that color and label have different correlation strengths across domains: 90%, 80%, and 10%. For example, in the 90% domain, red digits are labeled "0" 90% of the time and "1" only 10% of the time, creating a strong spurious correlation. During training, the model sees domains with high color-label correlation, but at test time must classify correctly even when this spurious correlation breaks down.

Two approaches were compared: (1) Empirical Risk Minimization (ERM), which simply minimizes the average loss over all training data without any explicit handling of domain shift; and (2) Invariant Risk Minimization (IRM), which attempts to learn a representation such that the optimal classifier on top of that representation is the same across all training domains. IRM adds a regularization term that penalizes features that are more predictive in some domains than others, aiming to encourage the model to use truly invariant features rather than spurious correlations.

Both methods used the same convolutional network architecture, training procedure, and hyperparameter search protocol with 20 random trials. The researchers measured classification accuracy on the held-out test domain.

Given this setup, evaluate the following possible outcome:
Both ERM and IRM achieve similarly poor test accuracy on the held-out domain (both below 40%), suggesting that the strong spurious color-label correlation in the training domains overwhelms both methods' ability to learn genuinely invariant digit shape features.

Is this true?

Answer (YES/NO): NO